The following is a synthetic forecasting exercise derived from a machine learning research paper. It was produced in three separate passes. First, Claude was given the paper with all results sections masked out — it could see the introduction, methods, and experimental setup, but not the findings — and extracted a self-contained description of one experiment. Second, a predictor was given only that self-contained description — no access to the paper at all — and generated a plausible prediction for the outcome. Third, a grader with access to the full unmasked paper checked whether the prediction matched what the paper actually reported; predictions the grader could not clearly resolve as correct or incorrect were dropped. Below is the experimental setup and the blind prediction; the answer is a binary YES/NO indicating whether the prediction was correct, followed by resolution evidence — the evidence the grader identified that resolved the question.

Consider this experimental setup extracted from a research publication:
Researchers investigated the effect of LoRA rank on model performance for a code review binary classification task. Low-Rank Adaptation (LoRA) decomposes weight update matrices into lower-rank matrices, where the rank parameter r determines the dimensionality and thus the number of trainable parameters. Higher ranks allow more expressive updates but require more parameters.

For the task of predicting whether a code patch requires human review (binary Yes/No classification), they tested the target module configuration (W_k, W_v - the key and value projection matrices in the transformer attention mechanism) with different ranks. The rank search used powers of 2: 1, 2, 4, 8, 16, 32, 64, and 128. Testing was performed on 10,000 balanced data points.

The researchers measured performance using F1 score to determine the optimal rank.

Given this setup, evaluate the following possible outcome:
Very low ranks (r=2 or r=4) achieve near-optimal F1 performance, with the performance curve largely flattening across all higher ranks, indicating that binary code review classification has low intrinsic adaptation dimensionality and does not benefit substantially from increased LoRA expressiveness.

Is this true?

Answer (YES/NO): NO